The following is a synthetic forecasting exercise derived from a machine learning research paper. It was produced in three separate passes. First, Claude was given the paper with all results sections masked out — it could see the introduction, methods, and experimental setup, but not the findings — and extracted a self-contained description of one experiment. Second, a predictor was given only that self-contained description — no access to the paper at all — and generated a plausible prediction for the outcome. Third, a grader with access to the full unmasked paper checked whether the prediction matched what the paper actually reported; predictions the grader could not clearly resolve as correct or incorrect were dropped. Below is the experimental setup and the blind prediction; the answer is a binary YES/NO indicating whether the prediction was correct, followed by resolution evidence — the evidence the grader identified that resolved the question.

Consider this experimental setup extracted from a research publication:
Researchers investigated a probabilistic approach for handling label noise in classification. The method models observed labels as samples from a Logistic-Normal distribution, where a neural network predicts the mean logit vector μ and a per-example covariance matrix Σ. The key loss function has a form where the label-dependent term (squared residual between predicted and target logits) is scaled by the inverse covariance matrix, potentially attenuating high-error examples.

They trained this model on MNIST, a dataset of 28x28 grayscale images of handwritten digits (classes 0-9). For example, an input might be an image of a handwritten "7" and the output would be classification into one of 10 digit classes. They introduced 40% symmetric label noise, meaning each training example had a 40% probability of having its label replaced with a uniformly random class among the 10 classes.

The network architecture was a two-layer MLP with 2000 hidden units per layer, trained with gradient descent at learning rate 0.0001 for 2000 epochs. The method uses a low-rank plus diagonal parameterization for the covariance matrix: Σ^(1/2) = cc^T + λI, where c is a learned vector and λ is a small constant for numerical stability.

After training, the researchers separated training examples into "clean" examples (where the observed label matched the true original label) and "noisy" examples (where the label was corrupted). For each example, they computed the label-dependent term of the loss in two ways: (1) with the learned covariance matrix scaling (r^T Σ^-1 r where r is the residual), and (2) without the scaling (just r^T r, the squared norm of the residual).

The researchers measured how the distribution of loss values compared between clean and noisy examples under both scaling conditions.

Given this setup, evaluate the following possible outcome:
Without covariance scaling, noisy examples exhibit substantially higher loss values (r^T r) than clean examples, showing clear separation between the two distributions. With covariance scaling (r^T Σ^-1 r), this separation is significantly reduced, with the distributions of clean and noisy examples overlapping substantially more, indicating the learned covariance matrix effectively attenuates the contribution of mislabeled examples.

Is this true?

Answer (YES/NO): YES